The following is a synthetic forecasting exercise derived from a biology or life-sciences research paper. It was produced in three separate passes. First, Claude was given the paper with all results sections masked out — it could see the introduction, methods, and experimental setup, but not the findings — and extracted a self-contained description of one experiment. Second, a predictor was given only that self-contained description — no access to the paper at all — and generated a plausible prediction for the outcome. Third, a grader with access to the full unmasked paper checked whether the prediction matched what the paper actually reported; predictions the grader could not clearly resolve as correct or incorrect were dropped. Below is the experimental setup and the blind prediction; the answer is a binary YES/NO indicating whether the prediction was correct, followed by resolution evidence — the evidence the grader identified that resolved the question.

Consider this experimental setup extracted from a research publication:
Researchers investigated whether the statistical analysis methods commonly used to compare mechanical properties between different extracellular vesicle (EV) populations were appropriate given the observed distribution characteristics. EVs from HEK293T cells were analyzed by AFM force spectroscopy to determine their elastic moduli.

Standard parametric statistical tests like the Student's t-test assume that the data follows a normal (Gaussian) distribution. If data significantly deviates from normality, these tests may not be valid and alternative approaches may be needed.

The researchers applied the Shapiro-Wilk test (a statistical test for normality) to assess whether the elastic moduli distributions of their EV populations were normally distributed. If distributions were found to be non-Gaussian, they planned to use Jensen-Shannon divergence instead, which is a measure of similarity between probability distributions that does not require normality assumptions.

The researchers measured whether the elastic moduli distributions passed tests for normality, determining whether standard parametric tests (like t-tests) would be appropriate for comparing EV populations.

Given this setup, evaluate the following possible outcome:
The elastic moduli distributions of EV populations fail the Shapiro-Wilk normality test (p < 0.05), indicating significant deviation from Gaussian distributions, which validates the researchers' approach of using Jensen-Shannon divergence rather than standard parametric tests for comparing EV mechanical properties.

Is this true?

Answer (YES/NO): YES